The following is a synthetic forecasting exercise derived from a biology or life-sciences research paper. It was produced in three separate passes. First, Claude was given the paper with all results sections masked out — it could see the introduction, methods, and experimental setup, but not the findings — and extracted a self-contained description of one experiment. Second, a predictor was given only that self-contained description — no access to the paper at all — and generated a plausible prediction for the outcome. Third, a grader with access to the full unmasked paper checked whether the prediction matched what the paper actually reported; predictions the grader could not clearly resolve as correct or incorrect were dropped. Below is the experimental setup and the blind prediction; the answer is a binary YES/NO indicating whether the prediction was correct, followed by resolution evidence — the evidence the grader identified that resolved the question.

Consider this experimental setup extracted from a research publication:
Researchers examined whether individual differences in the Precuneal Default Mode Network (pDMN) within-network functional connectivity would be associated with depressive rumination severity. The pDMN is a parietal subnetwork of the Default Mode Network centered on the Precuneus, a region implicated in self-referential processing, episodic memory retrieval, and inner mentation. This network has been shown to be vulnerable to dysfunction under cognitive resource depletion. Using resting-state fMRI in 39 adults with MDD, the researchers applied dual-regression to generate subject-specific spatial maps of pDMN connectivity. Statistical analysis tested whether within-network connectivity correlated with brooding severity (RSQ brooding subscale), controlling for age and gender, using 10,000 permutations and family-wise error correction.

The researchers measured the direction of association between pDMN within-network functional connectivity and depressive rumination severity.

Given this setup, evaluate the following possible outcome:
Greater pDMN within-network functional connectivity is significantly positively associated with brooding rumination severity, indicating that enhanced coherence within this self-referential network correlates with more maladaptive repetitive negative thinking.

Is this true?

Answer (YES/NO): NO